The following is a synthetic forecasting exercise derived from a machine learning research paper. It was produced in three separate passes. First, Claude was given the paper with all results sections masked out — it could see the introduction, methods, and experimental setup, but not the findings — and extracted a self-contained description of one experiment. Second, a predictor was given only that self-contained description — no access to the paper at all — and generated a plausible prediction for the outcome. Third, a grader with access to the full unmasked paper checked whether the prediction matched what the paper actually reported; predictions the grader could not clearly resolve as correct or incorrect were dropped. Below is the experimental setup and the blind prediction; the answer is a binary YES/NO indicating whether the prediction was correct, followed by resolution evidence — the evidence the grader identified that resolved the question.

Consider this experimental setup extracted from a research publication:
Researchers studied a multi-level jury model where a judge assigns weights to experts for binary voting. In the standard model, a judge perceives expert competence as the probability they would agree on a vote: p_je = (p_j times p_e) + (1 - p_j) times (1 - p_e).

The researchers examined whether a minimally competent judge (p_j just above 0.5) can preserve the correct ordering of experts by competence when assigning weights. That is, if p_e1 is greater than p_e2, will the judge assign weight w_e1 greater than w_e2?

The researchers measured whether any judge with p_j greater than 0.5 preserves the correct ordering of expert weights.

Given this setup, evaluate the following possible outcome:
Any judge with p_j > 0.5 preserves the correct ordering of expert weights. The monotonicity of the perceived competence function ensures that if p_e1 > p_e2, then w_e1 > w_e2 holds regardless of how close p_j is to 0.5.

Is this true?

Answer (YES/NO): YES